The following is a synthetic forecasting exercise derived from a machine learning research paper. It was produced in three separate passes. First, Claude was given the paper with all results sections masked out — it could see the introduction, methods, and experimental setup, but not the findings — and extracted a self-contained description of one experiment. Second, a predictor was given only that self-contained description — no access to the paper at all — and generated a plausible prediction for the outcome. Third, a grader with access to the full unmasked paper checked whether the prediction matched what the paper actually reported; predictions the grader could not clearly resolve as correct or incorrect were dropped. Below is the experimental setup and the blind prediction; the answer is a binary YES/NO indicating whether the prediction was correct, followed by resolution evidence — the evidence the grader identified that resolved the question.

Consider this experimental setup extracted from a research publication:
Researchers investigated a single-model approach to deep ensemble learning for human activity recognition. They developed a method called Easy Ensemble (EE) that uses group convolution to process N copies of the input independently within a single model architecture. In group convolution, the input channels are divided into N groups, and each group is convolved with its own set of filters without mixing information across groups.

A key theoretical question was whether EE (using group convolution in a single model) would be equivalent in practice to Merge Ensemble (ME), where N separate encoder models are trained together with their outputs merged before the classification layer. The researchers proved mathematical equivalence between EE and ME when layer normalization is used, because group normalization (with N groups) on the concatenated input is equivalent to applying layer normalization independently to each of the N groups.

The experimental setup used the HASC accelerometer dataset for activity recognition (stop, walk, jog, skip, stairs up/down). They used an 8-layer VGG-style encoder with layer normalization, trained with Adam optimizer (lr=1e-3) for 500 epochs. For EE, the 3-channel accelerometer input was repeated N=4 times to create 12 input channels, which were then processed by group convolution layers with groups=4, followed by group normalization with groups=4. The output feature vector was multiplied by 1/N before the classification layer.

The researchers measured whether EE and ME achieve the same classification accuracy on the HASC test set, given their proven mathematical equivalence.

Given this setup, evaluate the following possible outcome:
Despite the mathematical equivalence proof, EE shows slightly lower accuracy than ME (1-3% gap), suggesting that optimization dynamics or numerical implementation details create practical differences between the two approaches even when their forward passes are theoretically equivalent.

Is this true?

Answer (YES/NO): NO